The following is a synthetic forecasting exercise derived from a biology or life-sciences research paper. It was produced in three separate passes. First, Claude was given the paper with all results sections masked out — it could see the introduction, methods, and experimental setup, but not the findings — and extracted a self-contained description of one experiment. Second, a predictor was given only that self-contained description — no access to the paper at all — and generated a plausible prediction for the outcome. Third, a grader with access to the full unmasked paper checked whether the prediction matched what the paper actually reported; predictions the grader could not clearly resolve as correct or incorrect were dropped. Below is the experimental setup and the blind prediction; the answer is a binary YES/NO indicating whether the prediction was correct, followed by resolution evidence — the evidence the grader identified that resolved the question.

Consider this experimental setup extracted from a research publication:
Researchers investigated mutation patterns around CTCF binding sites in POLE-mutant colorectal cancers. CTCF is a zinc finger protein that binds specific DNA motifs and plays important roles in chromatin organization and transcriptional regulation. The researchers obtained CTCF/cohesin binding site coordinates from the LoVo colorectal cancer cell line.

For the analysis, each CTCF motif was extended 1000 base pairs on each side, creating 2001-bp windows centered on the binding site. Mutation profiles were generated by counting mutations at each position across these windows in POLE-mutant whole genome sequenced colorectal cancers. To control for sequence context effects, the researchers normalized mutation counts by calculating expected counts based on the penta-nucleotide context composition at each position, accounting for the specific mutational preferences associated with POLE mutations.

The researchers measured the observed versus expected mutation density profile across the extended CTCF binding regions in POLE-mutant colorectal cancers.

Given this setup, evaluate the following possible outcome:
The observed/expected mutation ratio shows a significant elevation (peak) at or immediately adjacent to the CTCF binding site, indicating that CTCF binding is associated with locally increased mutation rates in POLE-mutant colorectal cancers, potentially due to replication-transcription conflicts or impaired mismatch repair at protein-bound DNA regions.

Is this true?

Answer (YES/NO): NO